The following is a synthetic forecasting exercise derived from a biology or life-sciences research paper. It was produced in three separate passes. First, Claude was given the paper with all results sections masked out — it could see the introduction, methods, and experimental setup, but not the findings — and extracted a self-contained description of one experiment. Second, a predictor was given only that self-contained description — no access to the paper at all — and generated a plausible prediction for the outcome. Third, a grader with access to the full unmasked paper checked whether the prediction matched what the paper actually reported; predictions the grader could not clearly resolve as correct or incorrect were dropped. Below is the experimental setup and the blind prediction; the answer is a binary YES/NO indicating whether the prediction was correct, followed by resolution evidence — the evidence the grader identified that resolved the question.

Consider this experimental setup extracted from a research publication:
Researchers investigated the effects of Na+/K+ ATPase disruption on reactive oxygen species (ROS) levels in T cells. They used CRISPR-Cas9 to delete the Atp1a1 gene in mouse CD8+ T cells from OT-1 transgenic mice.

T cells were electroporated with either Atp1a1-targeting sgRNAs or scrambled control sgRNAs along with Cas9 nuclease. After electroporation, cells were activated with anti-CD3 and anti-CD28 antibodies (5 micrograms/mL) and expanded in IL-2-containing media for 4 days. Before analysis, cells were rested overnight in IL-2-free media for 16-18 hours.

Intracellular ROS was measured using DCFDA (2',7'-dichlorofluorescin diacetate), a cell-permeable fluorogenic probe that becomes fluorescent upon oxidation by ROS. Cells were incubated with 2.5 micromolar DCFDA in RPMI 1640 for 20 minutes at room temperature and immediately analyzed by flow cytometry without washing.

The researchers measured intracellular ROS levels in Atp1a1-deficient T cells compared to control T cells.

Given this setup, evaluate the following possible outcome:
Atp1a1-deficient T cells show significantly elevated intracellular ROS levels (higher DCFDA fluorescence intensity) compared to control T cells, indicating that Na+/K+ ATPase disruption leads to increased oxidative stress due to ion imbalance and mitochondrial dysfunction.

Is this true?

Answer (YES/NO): YES